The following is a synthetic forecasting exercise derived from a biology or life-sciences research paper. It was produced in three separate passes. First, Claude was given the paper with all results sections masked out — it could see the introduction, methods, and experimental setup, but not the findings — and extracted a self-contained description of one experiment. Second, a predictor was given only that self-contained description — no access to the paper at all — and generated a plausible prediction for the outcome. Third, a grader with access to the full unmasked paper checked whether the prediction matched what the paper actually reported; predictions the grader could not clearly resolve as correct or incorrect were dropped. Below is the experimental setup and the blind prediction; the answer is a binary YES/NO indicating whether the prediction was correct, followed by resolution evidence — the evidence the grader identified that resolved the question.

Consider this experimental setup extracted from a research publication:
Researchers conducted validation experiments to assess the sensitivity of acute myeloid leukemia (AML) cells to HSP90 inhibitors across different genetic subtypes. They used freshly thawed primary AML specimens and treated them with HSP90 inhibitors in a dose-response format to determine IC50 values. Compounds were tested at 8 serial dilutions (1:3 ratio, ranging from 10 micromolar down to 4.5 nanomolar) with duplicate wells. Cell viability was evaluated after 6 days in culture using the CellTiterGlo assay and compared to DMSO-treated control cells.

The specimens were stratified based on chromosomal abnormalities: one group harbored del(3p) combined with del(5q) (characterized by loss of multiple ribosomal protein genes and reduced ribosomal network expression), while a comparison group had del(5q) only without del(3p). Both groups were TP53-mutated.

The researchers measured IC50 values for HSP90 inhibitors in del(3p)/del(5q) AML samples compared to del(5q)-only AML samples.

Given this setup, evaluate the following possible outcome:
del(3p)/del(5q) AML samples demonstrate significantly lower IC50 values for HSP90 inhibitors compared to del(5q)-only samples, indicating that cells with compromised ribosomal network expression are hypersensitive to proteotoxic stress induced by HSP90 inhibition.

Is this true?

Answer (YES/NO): YES